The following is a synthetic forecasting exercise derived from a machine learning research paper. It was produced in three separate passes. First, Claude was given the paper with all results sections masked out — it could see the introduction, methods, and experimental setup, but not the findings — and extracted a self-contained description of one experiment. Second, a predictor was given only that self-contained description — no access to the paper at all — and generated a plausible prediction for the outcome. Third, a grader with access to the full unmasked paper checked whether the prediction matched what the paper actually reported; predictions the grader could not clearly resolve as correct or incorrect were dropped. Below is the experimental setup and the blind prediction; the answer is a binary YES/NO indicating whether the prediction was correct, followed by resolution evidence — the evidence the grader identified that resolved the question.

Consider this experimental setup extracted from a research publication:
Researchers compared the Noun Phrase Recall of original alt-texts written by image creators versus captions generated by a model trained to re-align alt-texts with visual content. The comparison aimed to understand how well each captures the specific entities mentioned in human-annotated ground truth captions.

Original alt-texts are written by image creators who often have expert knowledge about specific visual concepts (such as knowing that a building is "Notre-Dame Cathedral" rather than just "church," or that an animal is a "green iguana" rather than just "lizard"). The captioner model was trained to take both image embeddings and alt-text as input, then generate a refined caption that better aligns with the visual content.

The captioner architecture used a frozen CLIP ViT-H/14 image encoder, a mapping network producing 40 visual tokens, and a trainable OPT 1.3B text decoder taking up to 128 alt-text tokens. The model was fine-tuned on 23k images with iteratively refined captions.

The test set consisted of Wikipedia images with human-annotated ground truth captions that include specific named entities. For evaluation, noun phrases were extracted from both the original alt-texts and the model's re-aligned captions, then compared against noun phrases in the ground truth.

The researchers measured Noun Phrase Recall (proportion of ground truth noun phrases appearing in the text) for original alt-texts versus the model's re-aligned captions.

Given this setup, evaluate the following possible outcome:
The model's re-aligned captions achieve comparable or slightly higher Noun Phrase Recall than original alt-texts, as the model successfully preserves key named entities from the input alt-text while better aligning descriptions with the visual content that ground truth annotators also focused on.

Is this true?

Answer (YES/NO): NO